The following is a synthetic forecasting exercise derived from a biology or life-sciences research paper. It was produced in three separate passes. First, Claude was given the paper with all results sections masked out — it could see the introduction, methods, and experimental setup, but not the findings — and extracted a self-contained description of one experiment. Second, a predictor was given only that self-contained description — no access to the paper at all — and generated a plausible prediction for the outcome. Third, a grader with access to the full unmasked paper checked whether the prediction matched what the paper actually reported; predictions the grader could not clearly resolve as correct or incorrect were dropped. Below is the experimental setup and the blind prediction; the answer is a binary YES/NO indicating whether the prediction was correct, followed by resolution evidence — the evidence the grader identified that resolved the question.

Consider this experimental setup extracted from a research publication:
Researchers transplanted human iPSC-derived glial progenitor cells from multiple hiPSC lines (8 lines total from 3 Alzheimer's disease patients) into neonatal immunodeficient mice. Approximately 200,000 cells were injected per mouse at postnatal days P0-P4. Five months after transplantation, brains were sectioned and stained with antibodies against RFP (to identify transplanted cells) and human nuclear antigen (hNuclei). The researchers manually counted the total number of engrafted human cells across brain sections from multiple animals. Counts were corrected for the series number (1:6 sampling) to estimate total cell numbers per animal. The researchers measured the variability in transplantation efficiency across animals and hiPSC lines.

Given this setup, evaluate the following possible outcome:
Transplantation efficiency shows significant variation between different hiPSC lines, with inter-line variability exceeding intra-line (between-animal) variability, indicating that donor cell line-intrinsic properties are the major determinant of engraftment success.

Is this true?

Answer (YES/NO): NO